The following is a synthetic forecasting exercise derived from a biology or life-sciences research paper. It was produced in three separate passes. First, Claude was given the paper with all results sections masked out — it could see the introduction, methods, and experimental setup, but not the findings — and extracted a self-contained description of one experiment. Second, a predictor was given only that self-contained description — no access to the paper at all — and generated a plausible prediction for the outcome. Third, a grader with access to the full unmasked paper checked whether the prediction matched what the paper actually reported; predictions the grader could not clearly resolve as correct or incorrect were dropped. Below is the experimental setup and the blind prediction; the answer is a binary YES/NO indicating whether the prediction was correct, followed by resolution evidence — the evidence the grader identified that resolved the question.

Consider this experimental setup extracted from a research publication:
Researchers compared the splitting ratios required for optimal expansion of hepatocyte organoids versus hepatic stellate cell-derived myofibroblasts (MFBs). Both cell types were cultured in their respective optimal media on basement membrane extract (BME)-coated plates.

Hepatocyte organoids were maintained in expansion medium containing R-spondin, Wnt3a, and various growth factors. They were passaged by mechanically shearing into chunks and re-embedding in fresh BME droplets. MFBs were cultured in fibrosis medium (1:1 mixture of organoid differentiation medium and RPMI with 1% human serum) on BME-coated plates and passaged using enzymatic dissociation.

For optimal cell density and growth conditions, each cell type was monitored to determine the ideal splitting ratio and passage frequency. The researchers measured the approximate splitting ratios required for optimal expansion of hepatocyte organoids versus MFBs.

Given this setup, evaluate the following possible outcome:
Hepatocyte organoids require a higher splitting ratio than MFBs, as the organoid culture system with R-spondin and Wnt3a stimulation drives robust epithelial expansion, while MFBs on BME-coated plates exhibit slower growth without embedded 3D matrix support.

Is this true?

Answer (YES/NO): NO